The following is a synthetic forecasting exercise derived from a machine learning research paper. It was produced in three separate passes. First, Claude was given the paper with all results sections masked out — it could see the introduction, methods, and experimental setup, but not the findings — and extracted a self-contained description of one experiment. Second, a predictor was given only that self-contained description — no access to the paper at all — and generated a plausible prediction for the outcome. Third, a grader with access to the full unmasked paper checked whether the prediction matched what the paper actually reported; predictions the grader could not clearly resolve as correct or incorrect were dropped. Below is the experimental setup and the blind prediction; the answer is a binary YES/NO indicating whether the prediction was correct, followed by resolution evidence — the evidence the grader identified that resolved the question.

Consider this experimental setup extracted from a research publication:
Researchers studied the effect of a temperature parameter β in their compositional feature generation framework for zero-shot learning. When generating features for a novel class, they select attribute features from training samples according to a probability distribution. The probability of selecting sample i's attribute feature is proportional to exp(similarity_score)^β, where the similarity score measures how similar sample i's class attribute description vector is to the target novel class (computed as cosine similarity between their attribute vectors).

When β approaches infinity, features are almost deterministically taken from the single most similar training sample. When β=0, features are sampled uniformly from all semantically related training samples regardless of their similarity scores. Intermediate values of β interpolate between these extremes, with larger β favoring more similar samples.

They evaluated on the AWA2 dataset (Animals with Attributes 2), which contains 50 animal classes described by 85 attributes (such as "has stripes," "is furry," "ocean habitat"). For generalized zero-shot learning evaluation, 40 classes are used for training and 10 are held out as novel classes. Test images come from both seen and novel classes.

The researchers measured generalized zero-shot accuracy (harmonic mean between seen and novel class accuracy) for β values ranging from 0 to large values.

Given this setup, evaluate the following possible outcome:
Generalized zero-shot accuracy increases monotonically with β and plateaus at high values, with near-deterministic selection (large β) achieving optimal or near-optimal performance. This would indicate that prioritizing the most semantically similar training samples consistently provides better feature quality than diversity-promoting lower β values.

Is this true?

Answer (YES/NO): NO